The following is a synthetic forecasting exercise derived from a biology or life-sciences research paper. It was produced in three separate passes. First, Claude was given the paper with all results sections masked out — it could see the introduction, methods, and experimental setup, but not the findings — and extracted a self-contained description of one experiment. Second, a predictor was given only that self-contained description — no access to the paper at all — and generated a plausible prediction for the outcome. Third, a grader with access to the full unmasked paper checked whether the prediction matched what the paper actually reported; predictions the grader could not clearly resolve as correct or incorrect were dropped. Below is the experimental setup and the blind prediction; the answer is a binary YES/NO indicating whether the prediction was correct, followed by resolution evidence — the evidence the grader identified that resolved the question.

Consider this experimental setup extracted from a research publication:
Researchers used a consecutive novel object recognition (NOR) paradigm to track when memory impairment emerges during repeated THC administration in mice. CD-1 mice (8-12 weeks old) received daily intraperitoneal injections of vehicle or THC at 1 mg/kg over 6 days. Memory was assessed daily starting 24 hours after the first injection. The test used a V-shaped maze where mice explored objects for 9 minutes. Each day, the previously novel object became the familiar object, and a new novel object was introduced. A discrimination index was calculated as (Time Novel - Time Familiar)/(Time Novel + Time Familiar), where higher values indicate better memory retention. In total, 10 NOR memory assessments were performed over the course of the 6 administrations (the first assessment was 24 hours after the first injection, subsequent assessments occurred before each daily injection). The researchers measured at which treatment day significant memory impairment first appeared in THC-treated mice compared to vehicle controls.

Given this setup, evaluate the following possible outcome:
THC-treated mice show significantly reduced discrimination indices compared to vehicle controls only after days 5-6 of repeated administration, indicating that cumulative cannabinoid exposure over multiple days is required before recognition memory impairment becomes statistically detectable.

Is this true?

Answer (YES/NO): YES